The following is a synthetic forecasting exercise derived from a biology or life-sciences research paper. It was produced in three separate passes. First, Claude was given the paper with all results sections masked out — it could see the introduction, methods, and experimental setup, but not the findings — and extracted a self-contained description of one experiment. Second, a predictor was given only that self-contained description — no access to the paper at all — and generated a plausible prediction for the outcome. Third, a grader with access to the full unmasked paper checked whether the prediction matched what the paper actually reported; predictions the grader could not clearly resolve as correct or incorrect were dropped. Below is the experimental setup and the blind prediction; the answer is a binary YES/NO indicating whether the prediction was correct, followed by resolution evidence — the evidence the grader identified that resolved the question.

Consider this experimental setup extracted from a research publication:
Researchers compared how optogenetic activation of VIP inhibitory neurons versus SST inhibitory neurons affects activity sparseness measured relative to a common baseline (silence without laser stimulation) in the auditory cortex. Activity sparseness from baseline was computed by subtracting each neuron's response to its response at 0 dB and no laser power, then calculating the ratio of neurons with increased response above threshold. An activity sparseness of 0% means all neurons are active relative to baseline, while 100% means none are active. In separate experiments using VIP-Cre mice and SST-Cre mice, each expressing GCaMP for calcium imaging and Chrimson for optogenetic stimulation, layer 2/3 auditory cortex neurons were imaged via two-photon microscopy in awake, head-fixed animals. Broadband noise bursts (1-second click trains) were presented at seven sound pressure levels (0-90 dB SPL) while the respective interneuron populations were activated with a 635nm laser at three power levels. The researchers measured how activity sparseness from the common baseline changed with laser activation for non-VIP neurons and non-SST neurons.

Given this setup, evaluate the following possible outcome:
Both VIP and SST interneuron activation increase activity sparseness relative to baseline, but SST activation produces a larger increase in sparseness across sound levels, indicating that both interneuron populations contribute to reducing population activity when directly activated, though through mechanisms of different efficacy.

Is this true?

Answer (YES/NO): NO